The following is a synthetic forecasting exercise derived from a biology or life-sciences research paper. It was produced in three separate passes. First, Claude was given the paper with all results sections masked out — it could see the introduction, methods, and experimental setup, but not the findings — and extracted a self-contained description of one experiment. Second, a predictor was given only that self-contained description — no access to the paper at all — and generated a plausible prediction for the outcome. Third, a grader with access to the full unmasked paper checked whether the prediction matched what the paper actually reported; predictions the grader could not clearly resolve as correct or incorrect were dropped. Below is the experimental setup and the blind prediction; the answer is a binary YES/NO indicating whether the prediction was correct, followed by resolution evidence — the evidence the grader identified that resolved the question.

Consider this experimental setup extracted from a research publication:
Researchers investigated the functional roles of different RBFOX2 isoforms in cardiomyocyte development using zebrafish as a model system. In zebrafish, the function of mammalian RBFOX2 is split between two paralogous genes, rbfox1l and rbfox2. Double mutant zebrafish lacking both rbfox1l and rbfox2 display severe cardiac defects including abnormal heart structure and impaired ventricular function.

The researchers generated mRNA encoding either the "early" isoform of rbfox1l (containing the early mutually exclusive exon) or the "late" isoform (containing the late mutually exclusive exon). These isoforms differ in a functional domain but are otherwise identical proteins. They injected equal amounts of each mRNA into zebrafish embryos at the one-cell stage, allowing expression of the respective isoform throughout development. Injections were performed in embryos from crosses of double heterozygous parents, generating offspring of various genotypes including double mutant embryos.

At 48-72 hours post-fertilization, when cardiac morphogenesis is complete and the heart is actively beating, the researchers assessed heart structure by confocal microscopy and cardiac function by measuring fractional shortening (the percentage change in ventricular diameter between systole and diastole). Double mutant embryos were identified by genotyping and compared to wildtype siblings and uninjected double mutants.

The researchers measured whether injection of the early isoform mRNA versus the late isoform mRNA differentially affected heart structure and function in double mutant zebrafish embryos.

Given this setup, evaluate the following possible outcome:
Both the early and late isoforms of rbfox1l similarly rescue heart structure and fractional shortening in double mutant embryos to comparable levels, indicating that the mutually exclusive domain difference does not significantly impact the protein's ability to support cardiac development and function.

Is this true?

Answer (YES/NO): NO